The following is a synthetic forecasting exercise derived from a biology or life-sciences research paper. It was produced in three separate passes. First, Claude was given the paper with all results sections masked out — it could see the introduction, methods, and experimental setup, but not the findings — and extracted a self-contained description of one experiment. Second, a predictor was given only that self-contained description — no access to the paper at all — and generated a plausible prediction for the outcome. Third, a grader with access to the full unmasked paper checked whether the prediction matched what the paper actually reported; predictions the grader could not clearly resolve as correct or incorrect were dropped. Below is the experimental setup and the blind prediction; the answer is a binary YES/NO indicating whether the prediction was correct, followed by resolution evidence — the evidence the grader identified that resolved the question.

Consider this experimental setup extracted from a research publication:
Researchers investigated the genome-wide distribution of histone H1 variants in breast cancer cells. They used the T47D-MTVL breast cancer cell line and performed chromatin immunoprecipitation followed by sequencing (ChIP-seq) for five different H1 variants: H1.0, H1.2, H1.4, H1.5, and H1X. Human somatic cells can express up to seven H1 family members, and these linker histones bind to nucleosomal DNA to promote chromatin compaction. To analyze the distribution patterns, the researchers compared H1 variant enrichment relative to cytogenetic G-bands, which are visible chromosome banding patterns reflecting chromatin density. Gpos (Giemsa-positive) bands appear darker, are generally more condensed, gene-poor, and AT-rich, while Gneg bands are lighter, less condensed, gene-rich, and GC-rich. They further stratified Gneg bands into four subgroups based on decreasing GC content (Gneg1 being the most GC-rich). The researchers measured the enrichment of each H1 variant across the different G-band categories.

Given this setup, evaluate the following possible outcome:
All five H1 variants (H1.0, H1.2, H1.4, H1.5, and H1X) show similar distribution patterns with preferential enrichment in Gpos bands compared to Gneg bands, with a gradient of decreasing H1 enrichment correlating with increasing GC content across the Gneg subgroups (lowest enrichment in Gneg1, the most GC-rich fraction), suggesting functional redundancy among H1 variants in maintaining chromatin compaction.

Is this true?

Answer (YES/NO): NO